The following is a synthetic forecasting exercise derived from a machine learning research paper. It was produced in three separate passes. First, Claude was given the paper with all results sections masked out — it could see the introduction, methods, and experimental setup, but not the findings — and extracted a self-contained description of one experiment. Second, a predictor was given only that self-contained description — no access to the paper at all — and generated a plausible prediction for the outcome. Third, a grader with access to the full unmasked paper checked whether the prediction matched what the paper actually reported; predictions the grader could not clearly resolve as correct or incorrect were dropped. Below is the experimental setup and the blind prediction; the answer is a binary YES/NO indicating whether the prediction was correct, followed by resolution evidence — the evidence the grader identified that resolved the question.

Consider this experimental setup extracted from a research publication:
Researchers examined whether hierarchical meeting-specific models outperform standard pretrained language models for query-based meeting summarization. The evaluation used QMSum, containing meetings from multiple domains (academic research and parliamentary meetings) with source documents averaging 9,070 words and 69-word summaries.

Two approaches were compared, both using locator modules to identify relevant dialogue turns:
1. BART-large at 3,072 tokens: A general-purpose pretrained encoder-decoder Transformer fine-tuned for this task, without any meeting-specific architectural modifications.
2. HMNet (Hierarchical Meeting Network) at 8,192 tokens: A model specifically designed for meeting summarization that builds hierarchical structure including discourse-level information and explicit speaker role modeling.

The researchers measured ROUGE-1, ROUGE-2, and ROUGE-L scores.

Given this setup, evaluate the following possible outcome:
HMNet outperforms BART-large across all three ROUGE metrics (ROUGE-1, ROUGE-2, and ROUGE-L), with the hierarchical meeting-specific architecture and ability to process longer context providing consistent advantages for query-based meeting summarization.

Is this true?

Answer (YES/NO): YES